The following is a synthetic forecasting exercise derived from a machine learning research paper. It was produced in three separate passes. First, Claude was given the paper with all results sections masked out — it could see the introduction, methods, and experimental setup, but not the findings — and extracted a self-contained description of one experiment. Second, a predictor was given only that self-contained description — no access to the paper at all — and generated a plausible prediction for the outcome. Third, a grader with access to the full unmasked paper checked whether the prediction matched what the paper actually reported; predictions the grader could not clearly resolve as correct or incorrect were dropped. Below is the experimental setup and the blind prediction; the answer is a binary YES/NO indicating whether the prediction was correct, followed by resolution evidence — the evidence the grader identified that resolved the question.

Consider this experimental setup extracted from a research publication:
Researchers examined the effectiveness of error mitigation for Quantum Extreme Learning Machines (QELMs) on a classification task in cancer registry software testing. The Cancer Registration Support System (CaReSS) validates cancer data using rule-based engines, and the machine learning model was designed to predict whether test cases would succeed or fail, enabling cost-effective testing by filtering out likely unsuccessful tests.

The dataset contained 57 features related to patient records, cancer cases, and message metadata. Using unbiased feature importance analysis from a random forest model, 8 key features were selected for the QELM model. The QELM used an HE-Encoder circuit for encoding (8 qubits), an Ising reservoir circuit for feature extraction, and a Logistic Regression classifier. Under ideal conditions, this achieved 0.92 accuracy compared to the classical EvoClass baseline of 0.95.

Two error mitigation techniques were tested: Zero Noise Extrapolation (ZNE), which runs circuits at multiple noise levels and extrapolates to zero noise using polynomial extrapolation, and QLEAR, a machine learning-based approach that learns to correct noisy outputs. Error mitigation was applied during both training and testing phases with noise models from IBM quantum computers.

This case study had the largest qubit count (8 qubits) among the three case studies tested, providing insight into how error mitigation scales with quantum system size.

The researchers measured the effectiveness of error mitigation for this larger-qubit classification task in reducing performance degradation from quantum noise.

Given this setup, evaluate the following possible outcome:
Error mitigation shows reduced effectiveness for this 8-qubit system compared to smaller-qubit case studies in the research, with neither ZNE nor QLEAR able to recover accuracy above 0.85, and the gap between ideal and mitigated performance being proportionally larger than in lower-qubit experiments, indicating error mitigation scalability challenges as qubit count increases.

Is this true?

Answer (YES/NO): NO